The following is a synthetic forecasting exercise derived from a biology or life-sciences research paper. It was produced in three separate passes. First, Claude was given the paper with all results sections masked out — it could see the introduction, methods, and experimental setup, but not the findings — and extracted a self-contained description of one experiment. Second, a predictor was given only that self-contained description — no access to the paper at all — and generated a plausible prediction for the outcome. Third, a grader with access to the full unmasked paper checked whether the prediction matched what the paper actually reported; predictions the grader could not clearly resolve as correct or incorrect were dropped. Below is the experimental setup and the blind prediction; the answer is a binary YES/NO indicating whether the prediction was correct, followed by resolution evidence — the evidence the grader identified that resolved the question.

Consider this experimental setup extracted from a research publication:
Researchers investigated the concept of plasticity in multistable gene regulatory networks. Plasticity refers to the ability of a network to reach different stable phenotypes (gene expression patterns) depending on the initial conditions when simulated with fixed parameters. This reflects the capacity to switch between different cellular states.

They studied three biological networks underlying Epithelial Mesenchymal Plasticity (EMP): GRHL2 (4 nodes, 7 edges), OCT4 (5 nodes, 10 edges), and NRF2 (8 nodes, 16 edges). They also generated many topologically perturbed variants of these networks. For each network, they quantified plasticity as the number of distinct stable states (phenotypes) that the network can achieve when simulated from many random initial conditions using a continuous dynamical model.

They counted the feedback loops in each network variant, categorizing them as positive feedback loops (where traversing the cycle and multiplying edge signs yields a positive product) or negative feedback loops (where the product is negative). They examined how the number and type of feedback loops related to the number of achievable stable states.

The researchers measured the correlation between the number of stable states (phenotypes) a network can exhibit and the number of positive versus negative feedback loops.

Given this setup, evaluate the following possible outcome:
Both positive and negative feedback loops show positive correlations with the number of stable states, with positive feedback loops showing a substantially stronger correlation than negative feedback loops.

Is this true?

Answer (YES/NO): NO